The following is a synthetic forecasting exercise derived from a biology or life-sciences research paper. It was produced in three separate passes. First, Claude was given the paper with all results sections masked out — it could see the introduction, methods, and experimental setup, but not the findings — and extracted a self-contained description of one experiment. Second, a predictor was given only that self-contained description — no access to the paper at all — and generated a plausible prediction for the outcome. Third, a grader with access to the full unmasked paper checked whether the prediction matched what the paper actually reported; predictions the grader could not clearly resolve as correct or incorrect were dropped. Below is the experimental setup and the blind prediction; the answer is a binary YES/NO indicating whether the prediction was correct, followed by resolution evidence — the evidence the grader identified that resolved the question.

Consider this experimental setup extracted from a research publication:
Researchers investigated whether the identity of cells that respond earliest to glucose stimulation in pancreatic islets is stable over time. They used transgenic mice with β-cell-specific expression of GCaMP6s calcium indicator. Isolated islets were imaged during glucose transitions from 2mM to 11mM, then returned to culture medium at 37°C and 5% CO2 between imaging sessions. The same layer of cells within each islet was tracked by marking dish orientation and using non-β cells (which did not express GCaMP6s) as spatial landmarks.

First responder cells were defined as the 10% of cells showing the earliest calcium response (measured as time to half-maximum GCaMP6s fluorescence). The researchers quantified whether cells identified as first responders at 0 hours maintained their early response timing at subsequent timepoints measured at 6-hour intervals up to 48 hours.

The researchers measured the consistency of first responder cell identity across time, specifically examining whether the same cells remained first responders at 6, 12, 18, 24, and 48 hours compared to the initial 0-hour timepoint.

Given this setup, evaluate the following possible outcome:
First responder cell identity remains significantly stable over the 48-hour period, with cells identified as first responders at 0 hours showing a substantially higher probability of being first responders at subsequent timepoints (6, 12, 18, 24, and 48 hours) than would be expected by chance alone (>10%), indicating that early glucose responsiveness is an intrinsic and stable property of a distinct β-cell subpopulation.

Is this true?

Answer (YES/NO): NO